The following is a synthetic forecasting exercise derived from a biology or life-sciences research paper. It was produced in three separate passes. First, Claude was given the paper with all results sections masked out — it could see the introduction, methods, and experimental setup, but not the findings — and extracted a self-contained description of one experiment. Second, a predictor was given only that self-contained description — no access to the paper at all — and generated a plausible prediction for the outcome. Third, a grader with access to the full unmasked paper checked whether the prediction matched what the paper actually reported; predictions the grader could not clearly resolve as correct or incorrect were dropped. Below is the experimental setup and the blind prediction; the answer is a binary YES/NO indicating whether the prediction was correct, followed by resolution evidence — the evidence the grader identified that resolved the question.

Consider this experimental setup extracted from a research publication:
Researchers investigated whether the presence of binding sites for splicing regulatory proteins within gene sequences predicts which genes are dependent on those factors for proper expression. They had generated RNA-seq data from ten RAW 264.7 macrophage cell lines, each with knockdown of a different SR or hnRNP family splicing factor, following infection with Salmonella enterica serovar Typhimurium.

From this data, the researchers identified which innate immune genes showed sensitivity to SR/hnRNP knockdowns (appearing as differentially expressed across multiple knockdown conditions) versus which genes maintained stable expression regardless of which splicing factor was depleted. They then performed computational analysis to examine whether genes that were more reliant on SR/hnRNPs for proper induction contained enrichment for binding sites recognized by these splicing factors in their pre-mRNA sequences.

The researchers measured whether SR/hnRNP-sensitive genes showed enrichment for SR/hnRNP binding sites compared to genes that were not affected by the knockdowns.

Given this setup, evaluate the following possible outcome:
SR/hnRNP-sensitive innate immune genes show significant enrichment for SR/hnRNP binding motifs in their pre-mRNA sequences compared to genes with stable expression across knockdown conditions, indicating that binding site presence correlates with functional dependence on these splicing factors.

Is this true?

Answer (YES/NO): YES